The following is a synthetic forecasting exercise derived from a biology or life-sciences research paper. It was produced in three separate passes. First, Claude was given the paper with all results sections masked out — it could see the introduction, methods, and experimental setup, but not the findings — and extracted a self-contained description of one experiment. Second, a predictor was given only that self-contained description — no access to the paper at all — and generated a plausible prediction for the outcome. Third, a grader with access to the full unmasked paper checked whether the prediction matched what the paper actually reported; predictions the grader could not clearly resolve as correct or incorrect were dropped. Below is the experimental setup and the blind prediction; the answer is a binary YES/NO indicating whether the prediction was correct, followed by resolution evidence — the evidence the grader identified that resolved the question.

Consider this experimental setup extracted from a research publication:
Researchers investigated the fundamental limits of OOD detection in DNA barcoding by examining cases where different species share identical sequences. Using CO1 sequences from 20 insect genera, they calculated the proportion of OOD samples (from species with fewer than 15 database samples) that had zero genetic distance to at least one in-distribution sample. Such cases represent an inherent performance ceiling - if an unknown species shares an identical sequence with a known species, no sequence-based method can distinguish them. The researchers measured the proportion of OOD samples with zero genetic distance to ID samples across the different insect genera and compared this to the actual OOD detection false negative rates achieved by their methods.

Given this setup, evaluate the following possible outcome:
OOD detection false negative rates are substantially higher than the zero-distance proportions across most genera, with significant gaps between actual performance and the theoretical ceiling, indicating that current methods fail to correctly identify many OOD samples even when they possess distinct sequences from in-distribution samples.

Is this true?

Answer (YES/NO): NO